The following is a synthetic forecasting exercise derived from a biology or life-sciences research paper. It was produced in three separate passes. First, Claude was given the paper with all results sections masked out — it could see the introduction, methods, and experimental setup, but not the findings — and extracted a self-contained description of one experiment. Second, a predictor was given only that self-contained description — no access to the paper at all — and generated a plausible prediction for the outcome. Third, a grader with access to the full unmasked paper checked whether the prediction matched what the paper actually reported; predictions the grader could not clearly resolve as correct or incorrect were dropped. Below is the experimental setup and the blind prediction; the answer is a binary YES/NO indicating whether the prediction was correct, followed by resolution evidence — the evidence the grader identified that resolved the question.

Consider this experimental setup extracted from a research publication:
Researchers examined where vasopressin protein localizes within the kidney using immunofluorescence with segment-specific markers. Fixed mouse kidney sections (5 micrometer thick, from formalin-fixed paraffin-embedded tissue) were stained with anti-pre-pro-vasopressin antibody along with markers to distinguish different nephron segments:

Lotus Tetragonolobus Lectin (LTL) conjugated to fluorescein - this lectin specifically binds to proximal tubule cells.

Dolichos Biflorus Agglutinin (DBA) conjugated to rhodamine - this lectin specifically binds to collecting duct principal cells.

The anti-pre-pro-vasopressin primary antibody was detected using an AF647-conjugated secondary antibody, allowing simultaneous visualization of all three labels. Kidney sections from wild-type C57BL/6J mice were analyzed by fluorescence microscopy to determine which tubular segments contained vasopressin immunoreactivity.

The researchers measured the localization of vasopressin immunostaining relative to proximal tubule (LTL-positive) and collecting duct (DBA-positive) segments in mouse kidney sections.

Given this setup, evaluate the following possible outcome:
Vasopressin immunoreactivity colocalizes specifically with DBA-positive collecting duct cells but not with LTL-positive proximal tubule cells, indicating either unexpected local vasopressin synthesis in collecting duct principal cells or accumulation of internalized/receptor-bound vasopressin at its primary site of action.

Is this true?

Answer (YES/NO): YES